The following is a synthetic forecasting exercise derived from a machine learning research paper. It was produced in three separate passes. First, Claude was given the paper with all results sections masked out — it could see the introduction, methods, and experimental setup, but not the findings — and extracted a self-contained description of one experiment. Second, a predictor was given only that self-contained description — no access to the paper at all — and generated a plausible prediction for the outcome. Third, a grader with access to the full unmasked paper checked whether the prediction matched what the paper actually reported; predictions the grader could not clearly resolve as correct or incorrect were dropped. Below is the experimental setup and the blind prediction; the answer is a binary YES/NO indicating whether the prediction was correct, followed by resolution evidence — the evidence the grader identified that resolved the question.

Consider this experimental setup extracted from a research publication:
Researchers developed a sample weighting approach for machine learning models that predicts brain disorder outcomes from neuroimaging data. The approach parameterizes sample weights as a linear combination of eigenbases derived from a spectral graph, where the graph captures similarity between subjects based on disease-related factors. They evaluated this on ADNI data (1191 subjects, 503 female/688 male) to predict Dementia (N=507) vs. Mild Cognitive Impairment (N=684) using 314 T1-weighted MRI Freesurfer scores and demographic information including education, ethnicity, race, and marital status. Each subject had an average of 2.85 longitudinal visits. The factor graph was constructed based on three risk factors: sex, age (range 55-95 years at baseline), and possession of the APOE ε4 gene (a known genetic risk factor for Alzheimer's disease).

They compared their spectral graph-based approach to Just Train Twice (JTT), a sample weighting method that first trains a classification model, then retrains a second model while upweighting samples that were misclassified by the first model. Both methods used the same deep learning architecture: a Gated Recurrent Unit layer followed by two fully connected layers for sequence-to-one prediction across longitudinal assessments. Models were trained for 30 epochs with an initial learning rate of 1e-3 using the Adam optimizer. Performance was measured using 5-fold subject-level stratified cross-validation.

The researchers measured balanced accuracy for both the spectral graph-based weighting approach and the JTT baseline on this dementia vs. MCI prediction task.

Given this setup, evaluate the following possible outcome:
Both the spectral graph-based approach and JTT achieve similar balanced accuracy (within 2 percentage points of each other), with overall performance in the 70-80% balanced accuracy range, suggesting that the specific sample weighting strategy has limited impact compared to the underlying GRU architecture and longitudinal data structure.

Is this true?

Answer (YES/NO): NO